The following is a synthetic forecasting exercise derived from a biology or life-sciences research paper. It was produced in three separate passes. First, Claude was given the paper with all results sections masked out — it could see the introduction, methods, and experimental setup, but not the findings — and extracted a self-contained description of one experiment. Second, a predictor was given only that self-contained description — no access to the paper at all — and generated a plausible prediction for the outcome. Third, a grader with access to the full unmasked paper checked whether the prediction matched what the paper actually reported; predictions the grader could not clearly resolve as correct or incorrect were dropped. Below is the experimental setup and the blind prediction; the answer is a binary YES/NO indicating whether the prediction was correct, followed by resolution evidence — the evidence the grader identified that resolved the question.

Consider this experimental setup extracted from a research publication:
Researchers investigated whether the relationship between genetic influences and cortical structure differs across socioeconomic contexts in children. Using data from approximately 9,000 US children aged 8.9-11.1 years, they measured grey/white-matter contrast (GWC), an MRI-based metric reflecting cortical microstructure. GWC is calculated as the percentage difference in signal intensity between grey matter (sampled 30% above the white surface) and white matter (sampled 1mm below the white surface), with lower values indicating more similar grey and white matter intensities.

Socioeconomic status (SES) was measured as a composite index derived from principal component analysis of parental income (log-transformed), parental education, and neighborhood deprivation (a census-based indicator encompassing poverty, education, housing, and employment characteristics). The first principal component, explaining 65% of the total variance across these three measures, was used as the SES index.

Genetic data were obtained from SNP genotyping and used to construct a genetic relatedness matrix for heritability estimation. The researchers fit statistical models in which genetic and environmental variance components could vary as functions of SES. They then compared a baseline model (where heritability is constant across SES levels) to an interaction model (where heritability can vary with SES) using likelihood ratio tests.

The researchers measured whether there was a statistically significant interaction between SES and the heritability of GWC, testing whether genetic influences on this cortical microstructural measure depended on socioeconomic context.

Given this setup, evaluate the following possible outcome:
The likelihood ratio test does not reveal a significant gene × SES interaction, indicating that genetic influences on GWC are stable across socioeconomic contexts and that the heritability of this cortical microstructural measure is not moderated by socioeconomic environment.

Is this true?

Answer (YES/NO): NO